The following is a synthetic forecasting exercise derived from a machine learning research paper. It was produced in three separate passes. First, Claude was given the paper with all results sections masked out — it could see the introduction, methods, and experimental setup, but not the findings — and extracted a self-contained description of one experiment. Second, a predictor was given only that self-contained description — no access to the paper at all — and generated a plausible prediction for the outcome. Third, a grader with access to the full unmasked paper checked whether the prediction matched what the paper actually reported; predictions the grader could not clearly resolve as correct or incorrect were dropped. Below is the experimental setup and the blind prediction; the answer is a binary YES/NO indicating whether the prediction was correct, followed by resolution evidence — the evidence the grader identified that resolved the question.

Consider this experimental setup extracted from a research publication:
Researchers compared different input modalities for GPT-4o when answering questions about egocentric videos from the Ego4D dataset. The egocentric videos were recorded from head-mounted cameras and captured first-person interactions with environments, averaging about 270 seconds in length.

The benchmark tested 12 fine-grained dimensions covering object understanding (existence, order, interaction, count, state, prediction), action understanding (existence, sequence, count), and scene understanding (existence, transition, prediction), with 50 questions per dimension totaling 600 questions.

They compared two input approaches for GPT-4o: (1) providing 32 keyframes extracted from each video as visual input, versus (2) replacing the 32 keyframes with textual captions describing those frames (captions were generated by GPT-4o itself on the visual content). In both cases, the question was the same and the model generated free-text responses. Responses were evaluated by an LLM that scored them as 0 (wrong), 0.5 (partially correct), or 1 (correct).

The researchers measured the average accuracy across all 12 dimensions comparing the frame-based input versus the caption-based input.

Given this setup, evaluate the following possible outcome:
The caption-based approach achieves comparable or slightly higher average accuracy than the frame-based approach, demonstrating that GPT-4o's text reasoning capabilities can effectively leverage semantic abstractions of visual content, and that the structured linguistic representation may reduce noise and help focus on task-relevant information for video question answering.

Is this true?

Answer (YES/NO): NO